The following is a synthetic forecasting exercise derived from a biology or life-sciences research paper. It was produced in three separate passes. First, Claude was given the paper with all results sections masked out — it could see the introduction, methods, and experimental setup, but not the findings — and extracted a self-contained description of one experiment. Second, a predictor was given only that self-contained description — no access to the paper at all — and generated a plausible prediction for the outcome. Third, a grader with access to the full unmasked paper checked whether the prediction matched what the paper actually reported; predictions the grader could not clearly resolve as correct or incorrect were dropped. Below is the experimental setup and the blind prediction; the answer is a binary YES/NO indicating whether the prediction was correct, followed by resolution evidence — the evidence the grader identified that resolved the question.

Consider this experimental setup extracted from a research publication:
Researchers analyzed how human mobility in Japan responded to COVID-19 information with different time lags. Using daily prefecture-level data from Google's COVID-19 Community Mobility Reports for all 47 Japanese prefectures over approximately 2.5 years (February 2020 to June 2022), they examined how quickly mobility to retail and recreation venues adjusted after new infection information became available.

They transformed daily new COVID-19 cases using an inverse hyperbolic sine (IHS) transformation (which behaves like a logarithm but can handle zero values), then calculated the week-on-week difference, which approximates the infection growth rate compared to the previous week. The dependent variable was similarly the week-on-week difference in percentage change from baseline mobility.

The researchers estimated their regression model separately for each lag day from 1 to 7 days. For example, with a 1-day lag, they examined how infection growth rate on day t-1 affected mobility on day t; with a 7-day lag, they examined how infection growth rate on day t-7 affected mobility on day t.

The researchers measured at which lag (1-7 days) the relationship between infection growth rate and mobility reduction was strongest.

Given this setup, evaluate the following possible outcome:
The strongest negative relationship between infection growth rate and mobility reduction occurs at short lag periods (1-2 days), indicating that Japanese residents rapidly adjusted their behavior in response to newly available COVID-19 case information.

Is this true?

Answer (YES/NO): NO